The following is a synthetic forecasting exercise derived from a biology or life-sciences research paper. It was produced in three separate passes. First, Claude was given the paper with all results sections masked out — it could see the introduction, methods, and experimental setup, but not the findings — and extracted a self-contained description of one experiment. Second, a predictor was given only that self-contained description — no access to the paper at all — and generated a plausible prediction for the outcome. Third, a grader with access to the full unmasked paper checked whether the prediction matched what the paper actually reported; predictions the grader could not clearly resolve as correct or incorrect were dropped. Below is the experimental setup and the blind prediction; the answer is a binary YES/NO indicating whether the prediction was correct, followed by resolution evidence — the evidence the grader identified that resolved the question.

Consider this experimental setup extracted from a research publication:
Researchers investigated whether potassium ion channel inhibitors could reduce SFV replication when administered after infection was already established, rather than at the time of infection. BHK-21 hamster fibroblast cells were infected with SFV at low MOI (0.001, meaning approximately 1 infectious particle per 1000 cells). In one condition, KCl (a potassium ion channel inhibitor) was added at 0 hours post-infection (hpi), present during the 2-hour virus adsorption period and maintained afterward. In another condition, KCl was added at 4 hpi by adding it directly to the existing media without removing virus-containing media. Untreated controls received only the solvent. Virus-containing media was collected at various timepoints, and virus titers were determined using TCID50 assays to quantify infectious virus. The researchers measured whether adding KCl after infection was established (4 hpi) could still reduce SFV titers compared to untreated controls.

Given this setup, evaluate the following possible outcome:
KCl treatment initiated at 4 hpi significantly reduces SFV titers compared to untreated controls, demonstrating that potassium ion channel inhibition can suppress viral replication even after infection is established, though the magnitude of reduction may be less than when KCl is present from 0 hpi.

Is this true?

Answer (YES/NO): YES